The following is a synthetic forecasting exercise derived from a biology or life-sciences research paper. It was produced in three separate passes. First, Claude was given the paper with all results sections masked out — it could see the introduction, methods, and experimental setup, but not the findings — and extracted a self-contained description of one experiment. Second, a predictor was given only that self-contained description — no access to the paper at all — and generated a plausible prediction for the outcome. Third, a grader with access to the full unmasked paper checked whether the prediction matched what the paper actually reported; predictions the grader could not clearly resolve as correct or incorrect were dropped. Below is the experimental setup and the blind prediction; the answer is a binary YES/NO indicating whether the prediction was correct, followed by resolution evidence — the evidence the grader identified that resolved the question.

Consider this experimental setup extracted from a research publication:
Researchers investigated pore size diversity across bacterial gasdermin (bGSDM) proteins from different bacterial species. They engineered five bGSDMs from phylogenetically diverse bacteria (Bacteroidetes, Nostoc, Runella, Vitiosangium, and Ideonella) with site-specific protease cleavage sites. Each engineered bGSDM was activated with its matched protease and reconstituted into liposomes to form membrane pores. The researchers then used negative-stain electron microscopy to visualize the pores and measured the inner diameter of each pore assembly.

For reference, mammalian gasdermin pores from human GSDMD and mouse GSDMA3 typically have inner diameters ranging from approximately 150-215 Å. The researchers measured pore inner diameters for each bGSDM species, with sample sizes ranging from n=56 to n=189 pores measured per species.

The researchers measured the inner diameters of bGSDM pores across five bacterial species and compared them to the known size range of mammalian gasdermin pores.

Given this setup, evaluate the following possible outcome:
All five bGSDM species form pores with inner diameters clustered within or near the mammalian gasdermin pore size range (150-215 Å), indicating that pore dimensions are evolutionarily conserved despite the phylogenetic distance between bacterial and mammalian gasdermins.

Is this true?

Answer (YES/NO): NO